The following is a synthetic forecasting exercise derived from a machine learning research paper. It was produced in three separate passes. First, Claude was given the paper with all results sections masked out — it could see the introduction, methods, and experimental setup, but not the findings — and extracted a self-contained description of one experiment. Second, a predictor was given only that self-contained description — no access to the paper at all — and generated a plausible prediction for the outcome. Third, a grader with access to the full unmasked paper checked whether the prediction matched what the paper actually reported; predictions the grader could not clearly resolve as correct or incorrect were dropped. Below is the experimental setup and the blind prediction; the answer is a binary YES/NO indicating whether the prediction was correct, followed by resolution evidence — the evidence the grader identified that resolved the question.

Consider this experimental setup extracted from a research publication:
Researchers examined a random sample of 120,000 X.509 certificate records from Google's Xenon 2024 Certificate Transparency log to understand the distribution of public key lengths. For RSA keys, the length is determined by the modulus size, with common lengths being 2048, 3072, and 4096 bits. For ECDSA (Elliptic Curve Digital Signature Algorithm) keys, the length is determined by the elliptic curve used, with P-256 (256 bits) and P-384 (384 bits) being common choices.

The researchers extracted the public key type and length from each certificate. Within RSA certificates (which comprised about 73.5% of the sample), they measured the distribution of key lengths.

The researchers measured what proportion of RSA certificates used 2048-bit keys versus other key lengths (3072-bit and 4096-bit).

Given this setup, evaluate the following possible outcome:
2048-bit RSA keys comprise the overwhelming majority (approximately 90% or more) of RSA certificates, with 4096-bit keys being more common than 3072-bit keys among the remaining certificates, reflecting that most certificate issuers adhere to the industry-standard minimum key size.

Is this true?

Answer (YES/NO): NO